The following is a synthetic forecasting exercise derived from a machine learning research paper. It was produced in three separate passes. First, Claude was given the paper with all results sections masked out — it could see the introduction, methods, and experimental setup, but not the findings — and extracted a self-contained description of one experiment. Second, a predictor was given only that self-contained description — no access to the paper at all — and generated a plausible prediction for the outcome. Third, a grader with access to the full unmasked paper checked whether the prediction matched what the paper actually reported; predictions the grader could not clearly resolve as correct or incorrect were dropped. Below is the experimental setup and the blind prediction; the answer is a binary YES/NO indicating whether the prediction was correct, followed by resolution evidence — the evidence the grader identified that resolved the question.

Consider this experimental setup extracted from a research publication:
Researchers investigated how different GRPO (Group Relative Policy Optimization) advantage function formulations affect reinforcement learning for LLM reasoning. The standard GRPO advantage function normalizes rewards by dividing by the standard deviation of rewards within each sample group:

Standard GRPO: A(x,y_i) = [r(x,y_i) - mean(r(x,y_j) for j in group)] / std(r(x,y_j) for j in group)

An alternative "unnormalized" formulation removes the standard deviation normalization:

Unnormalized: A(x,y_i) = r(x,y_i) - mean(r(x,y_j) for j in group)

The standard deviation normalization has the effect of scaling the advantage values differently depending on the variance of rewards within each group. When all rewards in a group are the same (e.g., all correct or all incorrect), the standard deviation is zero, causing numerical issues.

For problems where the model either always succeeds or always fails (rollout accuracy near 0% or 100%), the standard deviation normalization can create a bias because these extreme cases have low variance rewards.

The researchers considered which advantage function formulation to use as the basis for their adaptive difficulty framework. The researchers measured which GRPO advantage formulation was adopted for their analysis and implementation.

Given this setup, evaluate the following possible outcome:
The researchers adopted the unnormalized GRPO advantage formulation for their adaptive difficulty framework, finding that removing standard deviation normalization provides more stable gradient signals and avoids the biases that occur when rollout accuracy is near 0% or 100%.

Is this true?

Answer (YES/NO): NO